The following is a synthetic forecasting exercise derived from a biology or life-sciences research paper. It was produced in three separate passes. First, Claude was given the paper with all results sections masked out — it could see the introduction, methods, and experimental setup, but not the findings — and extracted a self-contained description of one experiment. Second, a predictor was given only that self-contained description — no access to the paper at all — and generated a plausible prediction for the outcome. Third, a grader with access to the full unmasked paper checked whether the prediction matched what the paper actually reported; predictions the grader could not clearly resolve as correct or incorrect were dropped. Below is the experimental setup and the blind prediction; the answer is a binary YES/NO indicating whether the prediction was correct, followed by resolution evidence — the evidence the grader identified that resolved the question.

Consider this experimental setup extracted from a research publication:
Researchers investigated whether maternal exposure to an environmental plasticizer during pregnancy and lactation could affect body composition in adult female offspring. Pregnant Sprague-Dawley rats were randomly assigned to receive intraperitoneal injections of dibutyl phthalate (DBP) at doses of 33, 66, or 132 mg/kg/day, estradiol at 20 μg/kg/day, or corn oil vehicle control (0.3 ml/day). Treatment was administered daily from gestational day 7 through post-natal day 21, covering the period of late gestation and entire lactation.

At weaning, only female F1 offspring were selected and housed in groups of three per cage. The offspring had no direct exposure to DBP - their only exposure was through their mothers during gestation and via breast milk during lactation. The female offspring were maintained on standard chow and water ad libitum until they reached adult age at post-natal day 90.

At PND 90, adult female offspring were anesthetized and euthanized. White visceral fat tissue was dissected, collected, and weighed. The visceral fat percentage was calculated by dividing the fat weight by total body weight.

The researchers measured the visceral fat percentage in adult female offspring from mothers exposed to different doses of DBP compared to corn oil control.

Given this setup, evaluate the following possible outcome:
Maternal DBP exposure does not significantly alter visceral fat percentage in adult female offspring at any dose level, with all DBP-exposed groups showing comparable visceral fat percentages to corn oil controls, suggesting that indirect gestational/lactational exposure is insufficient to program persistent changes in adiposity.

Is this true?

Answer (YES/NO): NO